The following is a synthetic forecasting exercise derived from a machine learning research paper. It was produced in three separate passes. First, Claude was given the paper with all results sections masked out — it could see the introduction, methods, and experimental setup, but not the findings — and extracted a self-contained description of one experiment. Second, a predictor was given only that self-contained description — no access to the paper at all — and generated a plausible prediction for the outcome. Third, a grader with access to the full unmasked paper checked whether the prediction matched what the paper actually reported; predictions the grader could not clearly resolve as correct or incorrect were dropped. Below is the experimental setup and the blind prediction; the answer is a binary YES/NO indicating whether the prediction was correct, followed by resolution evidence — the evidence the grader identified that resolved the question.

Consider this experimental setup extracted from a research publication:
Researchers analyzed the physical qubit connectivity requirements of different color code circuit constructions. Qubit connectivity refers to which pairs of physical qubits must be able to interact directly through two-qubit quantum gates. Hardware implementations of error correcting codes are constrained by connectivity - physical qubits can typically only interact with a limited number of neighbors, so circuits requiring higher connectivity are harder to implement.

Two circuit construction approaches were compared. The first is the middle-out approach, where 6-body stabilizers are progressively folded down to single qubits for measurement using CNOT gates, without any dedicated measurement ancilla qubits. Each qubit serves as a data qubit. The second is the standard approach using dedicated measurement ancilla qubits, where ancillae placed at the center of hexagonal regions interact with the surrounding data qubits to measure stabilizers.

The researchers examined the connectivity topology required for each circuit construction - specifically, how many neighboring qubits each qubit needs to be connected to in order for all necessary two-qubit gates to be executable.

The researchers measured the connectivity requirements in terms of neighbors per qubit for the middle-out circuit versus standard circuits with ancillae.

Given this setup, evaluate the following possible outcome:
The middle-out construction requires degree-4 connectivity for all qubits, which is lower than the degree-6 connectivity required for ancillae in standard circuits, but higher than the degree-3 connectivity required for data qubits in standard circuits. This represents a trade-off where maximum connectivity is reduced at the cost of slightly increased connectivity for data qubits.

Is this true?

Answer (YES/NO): NO